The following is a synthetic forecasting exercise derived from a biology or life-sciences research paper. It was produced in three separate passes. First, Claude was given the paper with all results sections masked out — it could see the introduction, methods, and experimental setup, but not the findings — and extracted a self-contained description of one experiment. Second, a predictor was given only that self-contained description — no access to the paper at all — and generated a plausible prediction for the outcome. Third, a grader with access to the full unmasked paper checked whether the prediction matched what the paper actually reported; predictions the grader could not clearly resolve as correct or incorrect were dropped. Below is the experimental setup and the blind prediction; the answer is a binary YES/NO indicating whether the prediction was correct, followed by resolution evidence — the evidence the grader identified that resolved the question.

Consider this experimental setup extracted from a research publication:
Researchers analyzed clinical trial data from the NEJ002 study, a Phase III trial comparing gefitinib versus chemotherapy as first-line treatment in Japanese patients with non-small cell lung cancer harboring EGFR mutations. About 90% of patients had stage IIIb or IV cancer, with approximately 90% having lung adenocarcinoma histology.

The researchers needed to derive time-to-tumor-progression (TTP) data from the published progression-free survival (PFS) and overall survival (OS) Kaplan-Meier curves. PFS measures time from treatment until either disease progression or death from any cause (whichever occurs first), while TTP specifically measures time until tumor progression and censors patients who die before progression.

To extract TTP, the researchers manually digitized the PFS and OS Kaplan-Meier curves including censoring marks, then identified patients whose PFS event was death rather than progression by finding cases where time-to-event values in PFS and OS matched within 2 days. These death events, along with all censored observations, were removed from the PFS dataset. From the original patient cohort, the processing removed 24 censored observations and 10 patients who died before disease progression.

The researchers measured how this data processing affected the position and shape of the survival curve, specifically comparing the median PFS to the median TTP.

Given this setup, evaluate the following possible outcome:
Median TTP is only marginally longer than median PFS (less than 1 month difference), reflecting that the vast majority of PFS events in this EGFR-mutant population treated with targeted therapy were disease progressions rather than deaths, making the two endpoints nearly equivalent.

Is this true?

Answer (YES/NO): NO